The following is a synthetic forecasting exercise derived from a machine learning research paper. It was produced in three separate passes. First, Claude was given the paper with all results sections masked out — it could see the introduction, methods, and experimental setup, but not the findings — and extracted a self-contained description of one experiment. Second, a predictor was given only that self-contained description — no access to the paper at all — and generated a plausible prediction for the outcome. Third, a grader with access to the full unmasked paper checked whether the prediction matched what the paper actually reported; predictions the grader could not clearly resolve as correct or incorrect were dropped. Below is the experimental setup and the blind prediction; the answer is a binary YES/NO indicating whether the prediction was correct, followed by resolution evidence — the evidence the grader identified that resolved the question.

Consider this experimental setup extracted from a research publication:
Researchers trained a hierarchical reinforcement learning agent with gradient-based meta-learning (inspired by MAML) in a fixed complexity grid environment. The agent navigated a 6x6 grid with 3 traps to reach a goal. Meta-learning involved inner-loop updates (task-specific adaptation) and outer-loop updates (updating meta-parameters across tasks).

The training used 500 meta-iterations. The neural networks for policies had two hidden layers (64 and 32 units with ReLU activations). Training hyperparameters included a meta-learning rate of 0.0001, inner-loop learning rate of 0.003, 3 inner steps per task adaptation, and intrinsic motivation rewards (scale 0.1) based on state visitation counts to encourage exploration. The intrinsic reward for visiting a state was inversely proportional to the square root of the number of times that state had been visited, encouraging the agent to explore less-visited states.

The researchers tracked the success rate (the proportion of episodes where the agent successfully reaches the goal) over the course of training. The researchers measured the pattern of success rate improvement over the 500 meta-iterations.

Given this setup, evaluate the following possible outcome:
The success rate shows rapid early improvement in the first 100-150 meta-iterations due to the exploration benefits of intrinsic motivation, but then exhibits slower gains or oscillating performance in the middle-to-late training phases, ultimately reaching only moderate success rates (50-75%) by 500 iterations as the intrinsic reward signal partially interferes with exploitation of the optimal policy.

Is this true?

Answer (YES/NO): NO